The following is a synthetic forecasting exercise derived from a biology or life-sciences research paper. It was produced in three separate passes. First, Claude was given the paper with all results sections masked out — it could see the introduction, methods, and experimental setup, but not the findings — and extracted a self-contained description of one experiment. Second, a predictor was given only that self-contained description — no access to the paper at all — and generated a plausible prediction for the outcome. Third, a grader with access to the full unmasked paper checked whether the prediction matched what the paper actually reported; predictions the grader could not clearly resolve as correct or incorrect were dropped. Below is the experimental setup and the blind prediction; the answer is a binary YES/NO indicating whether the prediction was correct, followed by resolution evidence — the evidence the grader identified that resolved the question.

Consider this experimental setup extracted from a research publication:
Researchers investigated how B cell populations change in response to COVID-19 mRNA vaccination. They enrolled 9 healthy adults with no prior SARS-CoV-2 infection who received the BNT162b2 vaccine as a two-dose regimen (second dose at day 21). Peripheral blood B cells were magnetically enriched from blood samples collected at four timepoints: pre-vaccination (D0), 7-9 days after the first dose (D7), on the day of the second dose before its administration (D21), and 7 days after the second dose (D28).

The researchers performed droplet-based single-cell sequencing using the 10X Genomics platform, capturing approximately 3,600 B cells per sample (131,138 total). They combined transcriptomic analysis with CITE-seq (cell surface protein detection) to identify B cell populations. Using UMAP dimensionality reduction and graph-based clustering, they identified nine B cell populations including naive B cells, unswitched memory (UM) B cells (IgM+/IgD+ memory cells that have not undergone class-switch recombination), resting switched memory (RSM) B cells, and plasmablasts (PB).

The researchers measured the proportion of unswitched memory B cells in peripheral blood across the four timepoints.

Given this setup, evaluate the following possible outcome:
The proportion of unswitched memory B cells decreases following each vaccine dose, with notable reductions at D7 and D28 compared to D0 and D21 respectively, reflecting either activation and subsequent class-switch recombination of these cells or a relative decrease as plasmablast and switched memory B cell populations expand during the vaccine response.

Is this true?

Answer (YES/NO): NO